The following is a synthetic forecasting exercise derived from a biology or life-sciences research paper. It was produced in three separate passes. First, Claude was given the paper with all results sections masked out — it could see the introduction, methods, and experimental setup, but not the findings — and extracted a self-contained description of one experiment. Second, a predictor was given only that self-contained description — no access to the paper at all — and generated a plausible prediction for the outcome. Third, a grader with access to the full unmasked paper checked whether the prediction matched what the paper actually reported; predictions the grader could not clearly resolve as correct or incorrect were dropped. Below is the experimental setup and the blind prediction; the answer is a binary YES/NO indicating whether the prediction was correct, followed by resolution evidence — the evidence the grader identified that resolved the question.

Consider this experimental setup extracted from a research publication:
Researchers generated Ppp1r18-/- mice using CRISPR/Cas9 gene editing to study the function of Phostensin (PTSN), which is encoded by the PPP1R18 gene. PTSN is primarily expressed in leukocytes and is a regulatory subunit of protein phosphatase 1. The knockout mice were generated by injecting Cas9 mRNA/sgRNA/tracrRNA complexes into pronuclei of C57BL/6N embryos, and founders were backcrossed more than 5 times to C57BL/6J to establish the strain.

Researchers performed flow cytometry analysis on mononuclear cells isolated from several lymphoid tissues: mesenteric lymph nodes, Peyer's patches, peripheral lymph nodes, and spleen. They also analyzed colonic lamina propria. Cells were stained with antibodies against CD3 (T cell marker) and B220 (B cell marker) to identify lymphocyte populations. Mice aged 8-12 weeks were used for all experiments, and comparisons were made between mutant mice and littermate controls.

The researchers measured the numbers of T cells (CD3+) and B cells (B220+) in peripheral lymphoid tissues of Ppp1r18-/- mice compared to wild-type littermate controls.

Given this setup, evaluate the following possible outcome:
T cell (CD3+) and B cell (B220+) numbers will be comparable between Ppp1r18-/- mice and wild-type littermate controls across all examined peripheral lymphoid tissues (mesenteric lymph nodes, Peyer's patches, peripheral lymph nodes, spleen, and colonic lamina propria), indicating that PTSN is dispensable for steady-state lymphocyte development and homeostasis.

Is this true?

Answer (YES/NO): NO